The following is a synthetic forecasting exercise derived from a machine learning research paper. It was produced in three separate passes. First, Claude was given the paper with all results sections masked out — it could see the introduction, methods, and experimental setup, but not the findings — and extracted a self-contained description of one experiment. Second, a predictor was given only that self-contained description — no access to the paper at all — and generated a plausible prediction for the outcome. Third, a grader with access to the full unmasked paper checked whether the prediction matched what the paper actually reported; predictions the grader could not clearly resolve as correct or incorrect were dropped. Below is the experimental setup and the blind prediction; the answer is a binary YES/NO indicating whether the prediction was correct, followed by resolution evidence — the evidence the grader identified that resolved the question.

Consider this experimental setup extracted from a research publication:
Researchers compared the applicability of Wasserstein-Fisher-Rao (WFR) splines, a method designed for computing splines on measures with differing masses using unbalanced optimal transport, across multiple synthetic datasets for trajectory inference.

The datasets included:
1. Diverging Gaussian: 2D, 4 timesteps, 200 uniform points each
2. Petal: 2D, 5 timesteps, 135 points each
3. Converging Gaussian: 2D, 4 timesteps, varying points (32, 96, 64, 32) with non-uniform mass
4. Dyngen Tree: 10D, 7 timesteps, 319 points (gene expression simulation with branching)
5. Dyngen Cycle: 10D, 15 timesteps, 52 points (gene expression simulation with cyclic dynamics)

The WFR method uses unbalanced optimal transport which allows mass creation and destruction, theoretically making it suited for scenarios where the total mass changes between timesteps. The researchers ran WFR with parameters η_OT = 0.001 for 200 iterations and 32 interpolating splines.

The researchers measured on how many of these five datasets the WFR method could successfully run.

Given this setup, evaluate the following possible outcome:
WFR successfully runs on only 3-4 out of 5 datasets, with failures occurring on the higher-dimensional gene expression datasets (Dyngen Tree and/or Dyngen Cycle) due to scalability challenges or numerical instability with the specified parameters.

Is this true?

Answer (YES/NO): NO